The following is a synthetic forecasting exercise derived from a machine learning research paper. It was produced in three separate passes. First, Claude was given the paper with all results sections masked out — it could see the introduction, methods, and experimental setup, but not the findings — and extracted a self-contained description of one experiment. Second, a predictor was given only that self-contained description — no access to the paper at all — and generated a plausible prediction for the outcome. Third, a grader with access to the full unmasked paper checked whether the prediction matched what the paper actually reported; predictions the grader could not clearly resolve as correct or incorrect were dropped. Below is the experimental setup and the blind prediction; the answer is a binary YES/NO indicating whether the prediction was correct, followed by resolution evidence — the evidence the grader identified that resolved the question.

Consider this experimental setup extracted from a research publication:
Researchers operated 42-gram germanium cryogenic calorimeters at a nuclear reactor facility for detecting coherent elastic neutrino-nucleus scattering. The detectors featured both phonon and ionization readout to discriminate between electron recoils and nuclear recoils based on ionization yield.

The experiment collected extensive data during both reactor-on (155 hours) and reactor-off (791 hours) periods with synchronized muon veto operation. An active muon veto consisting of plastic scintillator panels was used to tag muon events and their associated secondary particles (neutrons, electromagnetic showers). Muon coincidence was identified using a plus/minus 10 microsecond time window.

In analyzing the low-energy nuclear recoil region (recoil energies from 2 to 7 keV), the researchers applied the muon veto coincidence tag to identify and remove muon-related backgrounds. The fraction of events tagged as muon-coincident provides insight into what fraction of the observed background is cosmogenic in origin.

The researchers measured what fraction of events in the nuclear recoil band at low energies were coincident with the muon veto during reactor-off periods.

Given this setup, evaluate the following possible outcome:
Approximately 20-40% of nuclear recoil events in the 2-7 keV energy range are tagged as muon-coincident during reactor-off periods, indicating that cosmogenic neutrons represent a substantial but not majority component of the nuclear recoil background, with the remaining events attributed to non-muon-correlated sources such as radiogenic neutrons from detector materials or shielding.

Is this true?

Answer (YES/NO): NO